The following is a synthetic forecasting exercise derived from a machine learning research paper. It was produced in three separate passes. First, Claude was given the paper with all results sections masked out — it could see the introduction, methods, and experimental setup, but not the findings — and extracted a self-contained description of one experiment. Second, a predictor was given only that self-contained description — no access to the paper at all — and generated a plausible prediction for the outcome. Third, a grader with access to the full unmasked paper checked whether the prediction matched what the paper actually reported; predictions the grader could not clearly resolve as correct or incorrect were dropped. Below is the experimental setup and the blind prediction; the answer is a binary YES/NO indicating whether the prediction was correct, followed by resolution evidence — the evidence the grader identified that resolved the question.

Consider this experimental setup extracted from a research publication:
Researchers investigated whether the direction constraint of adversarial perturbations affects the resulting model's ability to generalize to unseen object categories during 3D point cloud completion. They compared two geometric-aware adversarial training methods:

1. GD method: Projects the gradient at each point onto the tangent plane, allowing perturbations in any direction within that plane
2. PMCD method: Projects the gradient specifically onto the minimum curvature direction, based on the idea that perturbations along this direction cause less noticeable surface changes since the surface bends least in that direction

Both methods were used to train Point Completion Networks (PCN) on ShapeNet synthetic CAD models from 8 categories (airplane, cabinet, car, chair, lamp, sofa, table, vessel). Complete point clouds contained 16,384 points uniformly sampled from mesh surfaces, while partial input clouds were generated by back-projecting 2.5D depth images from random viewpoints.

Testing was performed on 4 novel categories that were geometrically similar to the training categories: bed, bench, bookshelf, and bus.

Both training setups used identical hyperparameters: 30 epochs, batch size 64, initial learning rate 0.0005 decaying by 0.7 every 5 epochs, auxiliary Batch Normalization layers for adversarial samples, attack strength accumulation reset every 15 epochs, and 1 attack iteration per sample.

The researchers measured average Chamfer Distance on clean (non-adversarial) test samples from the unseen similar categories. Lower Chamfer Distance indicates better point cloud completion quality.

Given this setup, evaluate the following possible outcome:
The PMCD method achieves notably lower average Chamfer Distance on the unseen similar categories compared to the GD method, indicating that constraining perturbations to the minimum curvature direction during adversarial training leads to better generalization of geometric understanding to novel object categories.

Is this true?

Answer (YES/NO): YES